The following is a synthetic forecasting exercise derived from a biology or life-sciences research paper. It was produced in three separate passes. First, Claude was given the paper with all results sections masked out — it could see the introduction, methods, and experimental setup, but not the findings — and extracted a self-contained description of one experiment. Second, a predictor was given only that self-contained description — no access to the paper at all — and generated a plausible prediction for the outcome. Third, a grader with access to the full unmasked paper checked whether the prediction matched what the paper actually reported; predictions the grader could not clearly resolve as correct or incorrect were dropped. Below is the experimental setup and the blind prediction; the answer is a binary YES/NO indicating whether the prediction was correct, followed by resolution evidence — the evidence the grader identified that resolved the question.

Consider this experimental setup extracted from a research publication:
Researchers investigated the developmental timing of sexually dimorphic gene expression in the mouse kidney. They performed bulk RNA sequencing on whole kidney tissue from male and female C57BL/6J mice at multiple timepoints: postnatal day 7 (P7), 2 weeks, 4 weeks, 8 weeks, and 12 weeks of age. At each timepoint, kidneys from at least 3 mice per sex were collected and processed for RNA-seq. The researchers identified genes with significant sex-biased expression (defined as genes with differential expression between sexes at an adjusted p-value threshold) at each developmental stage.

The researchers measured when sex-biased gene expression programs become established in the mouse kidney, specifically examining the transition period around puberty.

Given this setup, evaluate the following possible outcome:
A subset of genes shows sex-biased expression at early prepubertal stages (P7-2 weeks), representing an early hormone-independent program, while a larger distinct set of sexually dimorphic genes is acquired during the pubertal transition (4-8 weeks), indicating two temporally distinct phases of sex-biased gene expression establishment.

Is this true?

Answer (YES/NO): NO